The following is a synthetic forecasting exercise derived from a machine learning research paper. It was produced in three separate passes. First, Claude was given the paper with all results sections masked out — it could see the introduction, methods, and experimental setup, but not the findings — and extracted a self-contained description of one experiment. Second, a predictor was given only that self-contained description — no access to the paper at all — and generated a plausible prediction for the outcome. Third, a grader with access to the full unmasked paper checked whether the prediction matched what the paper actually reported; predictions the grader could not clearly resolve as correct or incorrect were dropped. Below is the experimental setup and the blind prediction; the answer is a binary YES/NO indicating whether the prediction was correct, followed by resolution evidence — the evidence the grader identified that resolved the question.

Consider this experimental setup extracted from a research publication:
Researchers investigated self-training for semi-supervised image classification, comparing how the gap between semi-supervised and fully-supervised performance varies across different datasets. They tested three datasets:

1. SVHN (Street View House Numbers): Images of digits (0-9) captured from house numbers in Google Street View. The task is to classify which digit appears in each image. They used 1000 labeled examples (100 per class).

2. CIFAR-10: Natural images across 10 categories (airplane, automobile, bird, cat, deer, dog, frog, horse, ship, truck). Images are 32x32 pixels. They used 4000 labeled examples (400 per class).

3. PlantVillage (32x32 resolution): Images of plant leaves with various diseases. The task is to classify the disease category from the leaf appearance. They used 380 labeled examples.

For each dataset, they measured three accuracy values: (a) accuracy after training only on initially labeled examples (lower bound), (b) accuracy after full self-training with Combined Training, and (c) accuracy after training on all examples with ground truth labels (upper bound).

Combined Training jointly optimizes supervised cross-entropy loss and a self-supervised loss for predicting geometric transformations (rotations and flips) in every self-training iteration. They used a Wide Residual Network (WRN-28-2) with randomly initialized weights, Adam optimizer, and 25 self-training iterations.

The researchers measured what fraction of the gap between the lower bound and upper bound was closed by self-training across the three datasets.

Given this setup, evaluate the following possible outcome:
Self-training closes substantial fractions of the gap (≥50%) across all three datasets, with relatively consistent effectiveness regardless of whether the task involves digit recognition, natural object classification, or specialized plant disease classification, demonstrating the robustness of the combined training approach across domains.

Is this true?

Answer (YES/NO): NO